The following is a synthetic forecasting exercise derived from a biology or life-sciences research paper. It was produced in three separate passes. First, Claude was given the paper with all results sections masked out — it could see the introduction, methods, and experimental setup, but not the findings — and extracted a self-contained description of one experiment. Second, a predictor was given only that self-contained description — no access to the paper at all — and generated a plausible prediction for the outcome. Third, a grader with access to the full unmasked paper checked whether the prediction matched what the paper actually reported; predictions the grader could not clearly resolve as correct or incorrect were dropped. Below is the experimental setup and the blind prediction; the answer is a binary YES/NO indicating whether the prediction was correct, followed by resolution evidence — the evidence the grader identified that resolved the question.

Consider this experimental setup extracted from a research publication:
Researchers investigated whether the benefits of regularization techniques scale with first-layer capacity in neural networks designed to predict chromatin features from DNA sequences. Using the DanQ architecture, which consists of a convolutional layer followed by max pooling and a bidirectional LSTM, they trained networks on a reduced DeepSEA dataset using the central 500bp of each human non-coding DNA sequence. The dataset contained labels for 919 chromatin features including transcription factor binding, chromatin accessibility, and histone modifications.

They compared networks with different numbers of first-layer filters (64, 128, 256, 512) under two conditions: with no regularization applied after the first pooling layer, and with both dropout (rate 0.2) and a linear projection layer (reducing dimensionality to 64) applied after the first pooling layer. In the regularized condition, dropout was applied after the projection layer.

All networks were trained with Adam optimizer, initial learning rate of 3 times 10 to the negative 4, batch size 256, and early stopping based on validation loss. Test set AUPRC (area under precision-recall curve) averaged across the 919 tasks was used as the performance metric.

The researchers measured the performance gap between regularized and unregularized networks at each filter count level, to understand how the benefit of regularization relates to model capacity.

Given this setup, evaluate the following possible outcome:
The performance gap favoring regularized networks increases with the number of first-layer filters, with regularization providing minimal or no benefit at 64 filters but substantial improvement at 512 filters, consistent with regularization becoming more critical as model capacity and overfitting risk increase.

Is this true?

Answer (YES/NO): NO